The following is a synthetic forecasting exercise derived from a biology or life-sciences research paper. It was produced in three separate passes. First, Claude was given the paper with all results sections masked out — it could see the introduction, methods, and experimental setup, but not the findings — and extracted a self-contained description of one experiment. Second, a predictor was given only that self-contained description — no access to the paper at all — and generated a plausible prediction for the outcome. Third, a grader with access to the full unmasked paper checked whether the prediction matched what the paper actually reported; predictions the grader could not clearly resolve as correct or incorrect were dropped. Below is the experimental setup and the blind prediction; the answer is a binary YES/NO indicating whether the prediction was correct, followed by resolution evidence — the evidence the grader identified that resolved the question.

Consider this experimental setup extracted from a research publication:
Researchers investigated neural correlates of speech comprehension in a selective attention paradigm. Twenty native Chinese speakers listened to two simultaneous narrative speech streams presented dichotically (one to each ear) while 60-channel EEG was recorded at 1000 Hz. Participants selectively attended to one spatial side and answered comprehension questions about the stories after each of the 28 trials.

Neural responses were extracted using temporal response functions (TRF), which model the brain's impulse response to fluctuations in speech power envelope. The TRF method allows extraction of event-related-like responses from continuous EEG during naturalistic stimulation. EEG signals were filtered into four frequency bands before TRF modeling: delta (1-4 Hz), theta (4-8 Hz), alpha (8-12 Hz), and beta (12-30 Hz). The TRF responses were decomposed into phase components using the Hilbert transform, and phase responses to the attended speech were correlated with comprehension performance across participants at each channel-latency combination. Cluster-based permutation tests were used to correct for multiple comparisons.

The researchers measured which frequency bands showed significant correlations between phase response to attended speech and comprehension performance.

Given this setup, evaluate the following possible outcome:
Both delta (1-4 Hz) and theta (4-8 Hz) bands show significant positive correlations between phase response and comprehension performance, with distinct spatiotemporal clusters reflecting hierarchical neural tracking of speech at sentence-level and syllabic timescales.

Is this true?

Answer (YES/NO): NO